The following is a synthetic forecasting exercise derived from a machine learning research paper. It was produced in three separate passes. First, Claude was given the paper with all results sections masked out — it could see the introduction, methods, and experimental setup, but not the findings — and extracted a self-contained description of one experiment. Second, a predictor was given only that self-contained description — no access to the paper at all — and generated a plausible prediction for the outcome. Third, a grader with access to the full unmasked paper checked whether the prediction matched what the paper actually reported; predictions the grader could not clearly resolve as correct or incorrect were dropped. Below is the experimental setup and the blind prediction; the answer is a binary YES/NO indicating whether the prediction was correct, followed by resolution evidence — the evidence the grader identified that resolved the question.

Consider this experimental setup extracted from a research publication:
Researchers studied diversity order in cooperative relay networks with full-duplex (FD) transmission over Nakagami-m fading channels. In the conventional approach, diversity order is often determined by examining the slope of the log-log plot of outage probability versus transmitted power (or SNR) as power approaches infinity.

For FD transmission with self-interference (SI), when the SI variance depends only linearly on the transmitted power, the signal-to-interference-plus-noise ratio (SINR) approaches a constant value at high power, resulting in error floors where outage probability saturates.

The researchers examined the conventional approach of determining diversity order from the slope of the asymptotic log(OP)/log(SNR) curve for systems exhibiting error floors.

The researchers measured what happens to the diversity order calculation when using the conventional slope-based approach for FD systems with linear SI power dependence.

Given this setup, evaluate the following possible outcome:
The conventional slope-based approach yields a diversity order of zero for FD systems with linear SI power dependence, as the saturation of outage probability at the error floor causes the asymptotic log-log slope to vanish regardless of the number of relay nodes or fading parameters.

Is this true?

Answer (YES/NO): YES